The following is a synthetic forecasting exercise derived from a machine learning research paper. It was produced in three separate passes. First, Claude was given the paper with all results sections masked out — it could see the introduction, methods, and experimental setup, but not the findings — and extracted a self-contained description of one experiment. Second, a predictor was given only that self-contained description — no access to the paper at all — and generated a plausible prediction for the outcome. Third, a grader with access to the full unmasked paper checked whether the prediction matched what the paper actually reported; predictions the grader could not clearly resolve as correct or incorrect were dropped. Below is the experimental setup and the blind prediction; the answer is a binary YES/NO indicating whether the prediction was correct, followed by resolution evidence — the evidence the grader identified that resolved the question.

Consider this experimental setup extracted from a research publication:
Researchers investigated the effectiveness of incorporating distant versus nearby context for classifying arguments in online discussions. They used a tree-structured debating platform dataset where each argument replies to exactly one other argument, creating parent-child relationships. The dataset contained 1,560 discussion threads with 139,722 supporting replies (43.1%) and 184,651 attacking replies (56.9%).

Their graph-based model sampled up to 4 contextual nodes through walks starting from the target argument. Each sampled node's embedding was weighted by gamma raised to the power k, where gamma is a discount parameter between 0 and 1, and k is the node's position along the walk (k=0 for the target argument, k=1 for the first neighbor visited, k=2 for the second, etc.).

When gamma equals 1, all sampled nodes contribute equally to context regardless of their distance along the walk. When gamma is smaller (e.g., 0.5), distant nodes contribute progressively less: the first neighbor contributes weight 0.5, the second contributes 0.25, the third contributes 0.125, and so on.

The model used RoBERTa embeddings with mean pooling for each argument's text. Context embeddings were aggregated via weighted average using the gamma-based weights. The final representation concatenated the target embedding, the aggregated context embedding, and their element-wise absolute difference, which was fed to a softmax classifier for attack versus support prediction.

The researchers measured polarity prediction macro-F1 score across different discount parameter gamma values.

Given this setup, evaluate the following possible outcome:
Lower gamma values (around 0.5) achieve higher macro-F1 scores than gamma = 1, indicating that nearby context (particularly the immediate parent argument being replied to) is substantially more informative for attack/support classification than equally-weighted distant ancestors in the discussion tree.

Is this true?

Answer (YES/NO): NO